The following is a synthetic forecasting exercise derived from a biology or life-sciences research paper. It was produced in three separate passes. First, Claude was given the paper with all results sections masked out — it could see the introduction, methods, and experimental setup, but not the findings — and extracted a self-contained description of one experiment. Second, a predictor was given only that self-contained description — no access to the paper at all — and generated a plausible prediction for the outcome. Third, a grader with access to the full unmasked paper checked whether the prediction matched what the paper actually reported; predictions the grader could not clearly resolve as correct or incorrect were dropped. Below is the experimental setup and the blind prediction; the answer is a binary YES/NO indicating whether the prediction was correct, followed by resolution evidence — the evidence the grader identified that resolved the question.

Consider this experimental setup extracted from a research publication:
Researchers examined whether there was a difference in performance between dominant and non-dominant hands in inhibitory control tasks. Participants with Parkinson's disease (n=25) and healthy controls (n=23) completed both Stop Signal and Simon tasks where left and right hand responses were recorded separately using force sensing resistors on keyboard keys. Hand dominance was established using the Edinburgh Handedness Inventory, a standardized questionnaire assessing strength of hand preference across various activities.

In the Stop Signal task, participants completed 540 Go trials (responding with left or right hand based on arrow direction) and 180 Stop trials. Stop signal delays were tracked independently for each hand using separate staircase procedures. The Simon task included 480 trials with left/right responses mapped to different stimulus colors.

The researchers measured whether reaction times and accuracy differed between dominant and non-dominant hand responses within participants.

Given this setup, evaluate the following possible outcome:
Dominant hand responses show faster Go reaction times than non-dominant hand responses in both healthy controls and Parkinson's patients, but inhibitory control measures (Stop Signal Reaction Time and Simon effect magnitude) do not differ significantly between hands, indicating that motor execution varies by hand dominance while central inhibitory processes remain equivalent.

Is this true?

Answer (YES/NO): NO